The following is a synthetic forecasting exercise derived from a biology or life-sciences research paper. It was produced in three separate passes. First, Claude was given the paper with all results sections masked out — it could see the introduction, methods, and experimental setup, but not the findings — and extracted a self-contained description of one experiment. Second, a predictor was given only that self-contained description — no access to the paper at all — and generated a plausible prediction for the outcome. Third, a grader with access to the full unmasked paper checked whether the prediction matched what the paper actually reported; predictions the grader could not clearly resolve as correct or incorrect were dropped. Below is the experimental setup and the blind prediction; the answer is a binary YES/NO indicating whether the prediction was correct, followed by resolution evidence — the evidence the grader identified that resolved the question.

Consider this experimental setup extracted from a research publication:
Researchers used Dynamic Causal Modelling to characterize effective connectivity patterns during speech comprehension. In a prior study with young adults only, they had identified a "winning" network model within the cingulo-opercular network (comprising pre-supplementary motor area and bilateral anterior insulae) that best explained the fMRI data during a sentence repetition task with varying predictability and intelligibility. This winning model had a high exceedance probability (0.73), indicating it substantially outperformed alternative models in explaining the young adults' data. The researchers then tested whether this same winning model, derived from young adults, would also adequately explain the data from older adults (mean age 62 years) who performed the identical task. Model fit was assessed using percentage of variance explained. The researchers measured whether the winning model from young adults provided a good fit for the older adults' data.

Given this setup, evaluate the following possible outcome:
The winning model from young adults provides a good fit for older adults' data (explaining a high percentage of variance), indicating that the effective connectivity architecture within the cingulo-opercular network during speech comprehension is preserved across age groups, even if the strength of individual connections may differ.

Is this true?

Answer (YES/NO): NO